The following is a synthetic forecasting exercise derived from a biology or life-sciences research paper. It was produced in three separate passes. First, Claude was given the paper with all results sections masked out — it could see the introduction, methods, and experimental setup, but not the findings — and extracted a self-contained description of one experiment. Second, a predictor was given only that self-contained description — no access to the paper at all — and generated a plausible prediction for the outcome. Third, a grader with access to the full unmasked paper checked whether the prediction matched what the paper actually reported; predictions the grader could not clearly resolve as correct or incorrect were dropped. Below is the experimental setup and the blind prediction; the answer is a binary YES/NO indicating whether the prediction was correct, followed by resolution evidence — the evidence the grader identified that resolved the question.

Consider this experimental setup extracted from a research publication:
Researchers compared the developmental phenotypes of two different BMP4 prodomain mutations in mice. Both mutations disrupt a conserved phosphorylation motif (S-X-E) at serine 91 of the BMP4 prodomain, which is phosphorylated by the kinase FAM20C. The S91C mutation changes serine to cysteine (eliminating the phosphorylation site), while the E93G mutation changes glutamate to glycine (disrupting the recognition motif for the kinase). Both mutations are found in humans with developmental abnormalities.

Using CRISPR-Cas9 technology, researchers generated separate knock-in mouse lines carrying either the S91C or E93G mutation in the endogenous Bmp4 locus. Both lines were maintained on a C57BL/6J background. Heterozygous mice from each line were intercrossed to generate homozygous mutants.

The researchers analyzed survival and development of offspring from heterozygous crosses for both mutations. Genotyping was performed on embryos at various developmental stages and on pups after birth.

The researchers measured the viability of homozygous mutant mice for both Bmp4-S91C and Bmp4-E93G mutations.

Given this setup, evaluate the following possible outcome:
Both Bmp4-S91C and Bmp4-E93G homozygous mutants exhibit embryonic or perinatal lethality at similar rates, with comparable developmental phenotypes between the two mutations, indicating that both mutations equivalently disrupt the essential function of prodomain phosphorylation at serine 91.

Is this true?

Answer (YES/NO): NO